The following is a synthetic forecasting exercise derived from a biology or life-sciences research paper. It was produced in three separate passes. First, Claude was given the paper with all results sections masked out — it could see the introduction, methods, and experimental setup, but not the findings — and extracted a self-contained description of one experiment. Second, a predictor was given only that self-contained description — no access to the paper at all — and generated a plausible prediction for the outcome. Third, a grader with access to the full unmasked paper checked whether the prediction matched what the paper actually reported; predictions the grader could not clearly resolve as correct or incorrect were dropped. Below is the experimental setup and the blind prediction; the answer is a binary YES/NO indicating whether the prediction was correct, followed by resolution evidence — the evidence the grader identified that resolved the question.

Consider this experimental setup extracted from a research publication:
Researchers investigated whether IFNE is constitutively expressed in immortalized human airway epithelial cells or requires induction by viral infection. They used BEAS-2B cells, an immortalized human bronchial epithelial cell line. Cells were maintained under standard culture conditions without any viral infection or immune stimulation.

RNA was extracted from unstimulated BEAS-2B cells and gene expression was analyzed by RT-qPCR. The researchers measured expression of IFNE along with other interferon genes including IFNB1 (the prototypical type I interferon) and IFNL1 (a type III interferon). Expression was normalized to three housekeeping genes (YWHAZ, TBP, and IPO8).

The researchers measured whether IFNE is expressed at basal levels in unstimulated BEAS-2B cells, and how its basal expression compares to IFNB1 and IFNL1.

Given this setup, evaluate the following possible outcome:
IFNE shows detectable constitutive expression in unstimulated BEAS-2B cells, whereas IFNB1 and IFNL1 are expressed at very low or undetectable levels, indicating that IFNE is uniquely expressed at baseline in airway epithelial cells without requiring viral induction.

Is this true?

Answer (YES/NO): YES